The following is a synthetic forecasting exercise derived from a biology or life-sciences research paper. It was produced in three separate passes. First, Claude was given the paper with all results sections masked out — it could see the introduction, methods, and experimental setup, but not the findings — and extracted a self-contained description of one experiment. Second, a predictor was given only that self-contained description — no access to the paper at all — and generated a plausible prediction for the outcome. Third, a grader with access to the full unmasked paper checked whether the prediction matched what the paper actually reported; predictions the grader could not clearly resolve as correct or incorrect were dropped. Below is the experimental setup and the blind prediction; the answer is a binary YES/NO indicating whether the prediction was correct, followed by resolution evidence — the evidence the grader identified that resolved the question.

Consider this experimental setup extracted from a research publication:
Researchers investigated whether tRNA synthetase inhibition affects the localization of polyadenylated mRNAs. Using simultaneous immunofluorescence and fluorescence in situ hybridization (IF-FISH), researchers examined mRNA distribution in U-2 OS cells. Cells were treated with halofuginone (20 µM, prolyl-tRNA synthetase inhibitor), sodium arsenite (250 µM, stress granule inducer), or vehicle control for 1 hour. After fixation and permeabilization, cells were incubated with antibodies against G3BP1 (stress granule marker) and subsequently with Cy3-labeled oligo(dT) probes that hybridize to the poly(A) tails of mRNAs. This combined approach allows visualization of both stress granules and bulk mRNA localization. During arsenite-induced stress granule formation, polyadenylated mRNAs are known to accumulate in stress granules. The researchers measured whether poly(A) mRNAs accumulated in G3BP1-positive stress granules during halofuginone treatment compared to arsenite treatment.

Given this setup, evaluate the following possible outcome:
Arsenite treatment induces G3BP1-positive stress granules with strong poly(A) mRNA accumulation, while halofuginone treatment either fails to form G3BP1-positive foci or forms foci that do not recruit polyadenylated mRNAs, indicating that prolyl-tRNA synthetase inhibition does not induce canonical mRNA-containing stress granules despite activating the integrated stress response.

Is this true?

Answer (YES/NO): YES